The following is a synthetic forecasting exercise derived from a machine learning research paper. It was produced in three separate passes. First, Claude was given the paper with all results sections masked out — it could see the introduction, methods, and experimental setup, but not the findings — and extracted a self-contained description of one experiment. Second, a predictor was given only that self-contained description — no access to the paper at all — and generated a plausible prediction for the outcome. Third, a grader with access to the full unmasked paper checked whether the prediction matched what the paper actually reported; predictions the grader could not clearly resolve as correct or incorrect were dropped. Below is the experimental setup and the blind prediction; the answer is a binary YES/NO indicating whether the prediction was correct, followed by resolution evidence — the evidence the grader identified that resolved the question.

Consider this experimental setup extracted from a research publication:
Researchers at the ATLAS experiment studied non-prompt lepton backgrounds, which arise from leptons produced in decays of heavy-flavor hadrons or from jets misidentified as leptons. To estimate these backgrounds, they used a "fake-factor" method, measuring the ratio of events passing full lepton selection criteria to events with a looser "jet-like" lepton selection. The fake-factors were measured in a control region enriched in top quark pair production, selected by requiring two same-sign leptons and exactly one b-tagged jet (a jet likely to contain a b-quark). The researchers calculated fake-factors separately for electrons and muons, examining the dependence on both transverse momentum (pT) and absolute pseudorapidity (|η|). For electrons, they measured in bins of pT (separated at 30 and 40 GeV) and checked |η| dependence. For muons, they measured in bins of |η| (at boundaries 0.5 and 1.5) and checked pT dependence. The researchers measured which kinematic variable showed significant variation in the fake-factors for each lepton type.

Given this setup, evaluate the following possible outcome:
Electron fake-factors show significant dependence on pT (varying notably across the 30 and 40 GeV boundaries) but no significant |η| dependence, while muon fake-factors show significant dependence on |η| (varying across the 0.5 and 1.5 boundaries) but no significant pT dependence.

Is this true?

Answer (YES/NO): YES